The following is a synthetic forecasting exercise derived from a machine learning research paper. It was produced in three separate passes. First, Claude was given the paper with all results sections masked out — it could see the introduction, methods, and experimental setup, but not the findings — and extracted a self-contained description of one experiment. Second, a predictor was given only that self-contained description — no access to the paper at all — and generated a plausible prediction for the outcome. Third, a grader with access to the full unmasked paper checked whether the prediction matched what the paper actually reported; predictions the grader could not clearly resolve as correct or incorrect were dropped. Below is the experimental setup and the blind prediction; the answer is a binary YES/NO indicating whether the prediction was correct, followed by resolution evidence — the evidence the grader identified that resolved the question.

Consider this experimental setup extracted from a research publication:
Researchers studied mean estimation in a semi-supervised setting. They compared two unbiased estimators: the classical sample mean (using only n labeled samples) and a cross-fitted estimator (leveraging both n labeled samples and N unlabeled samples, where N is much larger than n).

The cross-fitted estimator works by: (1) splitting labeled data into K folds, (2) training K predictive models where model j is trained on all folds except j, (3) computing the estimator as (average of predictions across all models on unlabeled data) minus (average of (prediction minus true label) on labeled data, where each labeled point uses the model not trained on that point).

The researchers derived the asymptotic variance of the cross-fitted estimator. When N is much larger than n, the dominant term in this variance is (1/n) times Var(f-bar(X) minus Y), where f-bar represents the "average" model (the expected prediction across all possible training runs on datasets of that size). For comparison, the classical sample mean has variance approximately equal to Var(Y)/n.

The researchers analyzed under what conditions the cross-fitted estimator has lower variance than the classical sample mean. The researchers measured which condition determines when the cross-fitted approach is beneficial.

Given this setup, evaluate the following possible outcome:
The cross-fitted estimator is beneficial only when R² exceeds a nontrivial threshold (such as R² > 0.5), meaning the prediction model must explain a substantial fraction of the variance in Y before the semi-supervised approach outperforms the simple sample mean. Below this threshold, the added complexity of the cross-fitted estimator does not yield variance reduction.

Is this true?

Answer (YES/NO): NO